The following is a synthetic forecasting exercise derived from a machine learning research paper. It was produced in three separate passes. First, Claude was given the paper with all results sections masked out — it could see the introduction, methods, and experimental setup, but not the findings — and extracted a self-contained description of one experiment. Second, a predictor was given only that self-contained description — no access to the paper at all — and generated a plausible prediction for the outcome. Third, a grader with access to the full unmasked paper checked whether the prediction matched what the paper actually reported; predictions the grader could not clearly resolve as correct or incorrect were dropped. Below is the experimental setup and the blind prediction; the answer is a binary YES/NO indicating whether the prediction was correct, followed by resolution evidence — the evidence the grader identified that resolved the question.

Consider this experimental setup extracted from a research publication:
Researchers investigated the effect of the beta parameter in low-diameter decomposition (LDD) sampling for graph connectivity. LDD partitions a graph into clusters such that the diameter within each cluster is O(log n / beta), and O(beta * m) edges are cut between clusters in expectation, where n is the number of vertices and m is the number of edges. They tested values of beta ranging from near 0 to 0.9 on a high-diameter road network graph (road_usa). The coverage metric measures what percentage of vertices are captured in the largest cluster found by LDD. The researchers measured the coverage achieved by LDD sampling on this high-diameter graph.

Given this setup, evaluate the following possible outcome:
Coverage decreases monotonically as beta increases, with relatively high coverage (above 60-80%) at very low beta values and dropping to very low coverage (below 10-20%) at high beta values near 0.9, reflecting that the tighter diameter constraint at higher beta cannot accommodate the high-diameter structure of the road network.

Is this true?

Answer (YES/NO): NO